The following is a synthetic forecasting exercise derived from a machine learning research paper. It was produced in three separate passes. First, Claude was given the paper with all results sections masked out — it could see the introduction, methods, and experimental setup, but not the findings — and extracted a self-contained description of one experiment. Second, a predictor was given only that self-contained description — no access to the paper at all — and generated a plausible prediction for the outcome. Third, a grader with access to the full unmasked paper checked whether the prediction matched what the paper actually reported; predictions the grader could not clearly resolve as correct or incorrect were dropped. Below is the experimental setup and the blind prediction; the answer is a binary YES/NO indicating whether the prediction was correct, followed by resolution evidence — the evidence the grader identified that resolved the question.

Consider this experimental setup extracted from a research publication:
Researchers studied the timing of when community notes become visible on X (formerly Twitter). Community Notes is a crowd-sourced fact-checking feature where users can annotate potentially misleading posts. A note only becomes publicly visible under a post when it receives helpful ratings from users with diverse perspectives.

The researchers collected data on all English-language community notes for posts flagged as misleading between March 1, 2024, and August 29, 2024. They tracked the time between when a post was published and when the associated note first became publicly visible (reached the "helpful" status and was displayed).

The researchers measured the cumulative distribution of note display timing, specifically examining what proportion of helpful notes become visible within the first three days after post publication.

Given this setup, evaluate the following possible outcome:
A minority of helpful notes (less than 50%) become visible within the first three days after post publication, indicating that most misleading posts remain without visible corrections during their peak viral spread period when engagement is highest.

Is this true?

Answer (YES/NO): NO